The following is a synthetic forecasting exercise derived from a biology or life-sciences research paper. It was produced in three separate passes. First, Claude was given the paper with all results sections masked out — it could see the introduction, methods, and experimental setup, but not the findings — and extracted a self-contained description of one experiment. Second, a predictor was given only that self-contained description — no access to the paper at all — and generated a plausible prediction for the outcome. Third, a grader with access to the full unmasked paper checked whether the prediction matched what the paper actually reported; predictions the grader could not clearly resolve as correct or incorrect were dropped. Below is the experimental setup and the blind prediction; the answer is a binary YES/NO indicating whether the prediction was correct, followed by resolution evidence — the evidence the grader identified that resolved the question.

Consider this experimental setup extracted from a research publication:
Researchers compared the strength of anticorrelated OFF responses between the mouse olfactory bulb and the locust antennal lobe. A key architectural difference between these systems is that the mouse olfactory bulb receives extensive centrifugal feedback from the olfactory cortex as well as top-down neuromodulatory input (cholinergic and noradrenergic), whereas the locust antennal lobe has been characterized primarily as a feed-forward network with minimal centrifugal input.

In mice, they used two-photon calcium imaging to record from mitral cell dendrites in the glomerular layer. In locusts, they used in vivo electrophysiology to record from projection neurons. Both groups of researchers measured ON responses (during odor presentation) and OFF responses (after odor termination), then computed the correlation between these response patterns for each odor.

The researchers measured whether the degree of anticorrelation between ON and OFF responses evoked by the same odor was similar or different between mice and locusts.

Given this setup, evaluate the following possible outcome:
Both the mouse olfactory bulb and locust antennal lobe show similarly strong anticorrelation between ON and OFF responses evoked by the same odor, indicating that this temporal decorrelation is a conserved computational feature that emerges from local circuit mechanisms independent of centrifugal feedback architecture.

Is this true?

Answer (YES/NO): NO